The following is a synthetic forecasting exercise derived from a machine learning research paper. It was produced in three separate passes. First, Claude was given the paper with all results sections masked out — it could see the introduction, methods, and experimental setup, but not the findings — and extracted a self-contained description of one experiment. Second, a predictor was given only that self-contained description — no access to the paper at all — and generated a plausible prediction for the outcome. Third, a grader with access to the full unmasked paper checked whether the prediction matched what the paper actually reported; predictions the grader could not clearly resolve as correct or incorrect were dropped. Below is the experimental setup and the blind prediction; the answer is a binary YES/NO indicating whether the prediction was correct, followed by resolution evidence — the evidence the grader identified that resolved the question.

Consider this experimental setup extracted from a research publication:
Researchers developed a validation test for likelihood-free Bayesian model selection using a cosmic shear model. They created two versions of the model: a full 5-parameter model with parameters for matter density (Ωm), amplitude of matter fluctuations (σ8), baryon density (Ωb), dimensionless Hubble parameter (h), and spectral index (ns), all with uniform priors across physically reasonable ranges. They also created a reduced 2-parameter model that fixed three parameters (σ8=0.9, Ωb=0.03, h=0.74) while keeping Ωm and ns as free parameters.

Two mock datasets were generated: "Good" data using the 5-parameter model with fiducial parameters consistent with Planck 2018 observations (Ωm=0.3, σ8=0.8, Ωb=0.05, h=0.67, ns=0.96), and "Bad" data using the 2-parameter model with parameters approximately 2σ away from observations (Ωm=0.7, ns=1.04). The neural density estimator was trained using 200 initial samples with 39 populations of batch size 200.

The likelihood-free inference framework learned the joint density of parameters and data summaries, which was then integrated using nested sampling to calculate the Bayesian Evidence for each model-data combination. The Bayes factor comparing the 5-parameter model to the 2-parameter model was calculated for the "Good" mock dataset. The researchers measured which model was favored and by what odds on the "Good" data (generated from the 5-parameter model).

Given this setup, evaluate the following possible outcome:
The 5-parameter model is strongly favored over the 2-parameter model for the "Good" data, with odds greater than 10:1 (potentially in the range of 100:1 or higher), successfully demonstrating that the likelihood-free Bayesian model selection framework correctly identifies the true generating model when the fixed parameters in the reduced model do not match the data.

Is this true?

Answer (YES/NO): YES